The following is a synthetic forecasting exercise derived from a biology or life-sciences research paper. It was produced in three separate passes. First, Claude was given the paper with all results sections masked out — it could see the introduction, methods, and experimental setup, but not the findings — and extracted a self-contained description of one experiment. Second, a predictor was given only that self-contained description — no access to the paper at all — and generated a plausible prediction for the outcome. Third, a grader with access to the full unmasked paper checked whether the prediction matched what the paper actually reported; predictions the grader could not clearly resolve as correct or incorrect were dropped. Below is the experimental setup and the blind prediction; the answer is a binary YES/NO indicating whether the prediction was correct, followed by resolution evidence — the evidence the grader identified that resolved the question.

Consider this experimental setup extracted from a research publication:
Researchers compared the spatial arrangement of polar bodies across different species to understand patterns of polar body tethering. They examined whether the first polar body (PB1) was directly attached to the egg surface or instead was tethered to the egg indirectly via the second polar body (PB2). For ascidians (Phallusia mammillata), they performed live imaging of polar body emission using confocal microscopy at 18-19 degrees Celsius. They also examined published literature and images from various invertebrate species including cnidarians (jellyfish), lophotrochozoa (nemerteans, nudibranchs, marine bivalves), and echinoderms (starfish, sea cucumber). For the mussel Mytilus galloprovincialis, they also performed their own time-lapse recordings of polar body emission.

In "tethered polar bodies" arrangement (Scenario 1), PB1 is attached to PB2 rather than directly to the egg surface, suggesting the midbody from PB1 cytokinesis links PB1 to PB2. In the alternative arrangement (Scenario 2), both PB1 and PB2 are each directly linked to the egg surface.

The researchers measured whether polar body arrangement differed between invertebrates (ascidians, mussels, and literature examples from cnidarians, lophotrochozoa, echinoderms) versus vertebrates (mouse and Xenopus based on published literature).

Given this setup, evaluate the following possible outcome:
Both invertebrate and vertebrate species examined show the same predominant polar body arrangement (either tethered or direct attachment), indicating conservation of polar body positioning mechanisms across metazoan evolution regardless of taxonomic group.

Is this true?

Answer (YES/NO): NO